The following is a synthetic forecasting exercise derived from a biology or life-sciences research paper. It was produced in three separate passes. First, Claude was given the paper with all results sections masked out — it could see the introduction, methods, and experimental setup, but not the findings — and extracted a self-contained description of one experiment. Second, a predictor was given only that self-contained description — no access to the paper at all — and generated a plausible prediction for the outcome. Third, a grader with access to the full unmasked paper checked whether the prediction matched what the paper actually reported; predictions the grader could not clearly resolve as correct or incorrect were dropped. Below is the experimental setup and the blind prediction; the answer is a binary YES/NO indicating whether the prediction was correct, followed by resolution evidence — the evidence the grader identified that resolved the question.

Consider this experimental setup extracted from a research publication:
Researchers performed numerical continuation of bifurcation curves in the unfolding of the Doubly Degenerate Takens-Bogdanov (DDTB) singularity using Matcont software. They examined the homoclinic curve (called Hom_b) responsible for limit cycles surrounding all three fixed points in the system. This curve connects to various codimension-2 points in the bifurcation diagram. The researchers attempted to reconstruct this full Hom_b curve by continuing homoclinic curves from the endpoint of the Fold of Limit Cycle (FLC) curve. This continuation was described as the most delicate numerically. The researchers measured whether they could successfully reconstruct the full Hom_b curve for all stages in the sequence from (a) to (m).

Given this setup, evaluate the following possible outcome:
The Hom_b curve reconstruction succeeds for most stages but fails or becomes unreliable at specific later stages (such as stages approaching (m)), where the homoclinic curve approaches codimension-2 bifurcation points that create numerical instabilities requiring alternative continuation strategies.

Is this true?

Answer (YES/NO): NO